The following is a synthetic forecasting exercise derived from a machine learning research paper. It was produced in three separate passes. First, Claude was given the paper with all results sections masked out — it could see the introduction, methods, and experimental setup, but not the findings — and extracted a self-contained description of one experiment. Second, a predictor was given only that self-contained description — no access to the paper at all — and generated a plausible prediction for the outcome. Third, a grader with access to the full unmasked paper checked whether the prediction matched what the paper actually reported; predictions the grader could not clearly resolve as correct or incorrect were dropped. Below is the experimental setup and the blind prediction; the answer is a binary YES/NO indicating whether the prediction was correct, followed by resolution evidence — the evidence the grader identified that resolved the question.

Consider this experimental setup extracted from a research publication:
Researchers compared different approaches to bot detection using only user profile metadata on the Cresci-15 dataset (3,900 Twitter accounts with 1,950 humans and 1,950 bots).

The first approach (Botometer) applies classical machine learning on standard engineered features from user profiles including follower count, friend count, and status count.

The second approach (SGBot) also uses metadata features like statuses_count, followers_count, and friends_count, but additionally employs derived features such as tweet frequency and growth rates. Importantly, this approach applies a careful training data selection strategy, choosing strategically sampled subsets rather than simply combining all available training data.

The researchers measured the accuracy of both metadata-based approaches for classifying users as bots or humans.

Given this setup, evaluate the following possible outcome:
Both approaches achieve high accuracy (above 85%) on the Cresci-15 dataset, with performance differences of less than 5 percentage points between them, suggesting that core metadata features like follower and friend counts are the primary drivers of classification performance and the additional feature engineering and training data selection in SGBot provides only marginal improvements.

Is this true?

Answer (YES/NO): NO